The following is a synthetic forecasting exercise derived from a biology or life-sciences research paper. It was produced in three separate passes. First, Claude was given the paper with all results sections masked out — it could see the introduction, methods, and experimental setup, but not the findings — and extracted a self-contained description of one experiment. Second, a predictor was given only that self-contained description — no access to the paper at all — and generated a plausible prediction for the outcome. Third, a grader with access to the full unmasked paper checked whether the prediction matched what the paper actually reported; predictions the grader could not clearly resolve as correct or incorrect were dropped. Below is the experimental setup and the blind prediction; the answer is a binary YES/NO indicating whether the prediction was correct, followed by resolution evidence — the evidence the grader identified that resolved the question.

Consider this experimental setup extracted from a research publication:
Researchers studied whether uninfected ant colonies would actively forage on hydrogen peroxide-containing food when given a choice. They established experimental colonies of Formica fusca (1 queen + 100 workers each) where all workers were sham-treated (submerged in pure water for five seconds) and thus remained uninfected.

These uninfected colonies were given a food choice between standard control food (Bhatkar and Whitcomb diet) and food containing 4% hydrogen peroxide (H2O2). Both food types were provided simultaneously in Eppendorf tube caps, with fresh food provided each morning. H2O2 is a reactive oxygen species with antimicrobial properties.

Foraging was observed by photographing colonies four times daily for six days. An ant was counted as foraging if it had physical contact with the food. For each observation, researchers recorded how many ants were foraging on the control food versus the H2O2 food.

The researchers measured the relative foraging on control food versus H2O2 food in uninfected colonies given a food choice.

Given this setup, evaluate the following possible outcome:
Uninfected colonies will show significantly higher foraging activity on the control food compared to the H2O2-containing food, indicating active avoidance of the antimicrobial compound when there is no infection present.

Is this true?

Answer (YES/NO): YES